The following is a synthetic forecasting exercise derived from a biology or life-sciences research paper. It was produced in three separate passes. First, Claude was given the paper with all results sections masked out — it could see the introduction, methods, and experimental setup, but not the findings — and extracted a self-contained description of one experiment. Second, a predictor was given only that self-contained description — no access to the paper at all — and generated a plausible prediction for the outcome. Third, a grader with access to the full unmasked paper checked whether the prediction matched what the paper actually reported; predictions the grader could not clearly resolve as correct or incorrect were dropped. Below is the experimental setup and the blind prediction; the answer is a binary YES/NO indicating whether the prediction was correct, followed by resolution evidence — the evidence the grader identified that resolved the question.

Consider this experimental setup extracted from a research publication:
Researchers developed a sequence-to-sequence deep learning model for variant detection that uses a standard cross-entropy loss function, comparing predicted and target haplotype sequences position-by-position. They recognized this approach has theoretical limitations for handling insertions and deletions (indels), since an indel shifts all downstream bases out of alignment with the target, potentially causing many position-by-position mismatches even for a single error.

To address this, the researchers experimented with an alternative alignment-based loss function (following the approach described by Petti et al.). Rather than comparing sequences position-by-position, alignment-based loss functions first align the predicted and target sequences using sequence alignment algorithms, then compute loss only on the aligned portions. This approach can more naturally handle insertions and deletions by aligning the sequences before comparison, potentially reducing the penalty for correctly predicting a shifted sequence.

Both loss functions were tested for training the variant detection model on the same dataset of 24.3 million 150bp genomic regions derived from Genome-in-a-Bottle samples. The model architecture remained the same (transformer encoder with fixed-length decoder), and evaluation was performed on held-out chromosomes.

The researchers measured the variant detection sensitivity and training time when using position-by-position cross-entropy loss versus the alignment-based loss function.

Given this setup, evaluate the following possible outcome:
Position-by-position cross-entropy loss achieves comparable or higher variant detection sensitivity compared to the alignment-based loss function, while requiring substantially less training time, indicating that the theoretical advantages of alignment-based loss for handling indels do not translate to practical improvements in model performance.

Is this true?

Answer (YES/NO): YES